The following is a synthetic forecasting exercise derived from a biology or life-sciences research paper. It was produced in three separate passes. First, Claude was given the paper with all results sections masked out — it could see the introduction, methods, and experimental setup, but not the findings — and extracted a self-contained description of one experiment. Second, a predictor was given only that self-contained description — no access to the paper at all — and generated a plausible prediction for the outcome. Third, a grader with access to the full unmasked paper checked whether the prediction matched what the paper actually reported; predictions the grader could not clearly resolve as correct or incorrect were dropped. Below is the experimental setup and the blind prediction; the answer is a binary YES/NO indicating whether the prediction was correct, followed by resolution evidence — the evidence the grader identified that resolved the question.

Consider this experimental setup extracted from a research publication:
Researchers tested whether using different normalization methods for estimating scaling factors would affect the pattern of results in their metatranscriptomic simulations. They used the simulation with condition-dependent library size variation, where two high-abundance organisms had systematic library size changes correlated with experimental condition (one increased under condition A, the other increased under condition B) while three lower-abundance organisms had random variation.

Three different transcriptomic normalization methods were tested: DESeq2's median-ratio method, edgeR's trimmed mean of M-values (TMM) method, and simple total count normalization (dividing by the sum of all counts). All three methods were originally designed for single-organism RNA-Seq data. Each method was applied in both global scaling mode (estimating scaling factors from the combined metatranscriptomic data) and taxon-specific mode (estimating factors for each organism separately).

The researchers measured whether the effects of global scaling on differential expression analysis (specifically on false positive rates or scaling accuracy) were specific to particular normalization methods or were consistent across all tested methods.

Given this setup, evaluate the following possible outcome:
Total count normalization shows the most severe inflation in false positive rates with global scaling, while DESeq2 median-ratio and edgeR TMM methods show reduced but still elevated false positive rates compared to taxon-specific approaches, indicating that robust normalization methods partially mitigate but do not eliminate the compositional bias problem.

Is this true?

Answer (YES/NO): NO